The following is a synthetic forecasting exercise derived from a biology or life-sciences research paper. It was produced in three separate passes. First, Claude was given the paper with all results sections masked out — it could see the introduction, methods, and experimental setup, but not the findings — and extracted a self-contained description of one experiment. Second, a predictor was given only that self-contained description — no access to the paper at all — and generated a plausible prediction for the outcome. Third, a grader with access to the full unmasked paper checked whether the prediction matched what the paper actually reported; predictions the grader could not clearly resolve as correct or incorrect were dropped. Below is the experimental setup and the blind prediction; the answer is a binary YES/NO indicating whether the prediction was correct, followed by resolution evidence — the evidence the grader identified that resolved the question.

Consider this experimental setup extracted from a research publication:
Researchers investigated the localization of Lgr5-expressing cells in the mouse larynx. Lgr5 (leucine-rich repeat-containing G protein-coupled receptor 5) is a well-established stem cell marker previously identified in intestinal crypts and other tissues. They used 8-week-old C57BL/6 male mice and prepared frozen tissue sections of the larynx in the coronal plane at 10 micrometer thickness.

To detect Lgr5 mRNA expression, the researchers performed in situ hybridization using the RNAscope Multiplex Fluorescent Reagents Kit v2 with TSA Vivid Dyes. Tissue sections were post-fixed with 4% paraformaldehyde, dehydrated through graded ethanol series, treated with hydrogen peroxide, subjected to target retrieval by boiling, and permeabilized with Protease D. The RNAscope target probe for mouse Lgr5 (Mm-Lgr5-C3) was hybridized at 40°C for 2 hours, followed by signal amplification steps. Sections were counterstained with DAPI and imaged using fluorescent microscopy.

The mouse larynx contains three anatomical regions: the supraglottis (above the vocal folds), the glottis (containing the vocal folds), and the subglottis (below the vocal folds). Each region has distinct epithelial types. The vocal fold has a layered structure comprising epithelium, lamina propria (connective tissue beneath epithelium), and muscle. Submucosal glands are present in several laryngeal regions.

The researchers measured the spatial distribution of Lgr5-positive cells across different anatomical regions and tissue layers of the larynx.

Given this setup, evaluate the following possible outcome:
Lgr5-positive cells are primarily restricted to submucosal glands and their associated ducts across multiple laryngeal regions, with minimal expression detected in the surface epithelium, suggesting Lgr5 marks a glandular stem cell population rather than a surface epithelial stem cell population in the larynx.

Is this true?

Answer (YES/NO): NO